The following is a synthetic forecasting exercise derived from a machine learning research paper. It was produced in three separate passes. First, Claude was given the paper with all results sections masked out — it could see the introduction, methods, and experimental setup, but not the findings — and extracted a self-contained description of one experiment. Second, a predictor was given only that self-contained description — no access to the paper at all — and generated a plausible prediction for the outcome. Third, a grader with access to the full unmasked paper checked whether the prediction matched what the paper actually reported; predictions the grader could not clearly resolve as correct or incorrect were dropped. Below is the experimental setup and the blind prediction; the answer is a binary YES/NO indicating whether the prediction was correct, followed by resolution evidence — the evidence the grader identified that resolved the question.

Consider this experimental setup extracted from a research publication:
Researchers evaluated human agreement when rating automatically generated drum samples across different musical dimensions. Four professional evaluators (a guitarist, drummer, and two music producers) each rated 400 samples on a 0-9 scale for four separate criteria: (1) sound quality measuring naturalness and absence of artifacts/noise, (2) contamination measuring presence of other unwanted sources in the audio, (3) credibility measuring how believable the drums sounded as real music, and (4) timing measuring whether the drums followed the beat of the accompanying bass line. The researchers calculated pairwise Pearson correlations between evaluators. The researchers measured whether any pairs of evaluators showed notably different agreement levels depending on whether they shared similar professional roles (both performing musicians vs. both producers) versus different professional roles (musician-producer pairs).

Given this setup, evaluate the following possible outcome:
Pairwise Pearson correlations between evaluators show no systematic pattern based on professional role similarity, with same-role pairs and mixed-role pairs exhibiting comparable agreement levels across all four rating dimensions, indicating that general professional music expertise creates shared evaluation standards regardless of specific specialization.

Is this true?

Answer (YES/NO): NO